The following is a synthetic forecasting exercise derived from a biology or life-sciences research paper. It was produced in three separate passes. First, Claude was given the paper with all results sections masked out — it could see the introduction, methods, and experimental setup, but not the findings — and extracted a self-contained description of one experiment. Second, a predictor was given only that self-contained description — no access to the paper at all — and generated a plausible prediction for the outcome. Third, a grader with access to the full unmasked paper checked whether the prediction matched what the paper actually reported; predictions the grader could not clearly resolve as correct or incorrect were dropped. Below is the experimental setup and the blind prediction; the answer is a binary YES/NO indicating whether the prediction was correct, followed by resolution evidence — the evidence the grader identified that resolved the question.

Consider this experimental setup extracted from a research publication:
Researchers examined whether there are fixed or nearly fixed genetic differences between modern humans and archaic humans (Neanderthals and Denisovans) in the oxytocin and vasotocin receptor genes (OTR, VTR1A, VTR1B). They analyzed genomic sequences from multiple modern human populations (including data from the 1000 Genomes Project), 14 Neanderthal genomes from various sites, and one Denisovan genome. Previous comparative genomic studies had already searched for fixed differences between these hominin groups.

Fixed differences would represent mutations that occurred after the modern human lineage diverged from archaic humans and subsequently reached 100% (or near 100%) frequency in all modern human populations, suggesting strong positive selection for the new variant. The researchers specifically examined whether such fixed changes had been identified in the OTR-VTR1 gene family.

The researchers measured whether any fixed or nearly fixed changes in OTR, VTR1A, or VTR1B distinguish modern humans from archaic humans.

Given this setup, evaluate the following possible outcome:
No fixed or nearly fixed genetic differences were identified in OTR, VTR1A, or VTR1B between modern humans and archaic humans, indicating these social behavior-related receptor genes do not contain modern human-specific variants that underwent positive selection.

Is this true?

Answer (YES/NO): YES